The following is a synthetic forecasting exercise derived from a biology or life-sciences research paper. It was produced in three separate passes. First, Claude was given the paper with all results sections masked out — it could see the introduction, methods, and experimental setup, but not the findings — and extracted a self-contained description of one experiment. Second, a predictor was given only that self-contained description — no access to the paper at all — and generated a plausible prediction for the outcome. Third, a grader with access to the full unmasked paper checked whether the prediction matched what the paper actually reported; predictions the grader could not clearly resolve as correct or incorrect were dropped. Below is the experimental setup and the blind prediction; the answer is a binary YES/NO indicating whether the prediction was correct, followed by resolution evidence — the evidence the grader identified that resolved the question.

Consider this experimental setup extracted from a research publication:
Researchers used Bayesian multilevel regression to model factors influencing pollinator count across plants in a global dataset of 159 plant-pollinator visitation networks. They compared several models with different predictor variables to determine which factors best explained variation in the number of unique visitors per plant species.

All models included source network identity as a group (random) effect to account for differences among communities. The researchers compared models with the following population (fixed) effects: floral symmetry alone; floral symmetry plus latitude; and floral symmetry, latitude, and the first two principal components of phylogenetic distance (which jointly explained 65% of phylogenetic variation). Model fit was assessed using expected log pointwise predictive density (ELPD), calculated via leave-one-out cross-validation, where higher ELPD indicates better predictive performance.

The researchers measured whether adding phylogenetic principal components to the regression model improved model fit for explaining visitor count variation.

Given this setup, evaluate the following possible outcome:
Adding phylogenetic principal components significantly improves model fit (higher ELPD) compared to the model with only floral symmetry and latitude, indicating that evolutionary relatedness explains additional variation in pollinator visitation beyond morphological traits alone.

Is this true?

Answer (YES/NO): YES